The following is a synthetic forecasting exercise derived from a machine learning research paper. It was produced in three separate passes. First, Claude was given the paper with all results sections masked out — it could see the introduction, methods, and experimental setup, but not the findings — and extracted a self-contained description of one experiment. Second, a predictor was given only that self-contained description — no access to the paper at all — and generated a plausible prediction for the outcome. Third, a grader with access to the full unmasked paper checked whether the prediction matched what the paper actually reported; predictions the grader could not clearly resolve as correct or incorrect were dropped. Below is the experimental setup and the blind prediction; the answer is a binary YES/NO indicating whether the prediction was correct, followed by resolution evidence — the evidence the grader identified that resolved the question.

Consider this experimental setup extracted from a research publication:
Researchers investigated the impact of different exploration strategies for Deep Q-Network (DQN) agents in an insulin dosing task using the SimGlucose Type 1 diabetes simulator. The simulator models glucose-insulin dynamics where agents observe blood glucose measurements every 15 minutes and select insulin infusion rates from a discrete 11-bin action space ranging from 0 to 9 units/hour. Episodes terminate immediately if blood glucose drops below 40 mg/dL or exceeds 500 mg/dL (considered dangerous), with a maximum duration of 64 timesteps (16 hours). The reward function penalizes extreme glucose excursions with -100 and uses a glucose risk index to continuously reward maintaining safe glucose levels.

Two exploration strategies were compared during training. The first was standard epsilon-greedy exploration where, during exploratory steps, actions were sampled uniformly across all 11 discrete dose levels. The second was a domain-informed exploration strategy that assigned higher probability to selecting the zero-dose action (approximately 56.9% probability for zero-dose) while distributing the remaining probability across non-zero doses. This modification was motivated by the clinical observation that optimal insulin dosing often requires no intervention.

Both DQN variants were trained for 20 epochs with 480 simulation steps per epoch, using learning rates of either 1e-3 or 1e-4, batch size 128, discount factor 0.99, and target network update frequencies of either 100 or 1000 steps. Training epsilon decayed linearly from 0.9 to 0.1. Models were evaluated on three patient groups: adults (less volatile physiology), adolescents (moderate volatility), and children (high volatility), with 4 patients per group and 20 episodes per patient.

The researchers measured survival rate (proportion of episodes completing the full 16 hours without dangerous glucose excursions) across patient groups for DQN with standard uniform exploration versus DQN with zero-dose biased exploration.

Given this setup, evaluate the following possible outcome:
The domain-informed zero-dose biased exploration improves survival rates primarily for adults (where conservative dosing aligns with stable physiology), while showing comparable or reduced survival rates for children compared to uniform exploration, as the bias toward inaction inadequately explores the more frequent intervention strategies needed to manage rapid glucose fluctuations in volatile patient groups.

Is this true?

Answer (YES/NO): YES